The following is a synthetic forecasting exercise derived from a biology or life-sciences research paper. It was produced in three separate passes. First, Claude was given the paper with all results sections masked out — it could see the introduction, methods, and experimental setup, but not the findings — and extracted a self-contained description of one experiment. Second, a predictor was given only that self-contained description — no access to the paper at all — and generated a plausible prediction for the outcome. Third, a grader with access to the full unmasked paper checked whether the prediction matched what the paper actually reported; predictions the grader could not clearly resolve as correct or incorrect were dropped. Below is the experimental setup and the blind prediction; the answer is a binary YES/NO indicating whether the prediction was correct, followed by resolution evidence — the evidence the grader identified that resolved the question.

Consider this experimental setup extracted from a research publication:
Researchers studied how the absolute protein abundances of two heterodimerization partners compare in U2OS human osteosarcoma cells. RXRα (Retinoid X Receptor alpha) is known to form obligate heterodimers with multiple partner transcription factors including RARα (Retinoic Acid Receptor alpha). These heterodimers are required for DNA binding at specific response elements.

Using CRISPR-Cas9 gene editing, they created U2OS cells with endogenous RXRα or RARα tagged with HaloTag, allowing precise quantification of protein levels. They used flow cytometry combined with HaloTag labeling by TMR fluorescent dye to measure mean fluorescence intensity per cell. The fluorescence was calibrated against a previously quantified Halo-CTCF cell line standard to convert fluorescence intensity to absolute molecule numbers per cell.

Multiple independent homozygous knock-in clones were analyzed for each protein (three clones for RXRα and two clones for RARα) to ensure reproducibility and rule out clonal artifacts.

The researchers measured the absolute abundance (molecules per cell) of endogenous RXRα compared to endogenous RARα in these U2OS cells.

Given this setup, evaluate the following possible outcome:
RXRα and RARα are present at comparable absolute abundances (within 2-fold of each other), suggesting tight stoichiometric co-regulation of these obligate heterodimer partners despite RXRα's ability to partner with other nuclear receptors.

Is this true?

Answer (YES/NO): YES